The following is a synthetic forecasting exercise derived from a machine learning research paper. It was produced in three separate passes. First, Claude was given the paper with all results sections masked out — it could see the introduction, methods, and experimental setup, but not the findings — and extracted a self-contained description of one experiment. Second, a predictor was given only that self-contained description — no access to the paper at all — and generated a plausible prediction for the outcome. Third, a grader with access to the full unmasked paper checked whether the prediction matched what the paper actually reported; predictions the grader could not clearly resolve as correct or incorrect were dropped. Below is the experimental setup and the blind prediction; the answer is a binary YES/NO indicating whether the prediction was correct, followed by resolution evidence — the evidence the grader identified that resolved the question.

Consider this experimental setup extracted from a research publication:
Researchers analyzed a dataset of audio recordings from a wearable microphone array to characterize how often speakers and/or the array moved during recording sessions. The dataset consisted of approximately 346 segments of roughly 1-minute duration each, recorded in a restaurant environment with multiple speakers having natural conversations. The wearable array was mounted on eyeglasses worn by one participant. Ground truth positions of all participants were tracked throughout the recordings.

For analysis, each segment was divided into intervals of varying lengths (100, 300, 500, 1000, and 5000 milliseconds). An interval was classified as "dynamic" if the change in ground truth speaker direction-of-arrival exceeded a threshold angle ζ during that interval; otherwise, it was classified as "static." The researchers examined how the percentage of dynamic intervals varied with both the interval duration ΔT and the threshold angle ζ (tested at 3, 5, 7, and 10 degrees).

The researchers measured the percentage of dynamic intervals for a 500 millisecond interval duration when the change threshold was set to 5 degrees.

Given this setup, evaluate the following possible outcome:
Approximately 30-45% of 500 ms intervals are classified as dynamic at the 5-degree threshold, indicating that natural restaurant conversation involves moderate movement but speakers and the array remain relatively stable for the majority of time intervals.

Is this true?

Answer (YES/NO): NO